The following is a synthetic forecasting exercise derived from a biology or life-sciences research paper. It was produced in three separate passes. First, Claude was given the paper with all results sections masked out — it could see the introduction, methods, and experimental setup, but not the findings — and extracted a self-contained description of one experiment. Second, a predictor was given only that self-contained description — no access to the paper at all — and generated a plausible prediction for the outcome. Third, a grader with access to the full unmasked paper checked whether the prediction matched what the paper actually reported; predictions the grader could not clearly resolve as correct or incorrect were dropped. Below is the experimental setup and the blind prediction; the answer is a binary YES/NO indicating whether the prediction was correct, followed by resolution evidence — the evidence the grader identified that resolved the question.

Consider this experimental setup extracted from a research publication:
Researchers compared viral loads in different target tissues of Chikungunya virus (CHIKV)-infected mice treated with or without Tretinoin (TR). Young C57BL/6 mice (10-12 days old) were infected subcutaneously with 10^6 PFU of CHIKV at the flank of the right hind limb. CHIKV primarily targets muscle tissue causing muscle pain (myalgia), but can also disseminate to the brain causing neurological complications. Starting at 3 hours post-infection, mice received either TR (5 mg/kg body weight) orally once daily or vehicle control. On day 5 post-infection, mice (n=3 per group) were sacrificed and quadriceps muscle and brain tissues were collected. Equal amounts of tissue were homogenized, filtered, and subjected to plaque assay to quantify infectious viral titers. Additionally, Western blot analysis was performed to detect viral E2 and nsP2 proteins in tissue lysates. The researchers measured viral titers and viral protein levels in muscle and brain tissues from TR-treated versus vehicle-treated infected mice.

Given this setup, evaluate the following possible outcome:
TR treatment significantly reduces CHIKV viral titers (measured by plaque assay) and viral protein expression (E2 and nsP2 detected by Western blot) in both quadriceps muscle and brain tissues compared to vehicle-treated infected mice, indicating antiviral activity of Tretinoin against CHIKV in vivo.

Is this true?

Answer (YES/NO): YES